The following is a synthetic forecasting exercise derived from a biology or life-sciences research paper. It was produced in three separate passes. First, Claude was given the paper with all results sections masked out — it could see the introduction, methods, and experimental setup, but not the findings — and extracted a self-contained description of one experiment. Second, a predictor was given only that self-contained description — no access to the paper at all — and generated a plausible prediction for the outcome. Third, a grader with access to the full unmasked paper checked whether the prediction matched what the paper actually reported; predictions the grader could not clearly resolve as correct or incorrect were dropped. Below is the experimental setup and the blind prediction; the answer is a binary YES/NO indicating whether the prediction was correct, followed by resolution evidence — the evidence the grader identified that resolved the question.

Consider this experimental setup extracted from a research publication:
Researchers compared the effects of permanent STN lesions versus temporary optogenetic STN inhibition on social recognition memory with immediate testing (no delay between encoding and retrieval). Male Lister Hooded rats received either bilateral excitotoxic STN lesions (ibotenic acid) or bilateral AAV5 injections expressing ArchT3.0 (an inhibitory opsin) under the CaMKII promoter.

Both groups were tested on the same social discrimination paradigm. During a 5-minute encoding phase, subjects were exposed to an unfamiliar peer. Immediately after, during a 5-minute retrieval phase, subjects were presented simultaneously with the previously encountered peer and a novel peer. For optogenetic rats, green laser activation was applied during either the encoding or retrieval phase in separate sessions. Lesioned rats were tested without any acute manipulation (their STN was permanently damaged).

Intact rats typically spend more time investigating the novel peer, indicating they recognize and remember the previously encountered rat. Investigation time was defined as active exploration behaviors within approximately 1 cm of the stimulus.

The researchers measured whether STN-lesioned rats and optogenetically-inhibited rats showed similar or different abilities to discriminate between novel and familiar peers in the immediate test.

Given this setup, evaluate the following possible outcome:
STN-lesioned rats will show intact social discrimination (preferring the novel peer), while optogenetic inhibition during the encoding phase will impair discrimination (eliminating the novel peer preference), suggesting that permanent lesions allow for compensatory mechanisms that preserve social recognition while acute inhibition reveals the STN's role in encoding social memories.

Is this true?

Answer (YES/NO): NO